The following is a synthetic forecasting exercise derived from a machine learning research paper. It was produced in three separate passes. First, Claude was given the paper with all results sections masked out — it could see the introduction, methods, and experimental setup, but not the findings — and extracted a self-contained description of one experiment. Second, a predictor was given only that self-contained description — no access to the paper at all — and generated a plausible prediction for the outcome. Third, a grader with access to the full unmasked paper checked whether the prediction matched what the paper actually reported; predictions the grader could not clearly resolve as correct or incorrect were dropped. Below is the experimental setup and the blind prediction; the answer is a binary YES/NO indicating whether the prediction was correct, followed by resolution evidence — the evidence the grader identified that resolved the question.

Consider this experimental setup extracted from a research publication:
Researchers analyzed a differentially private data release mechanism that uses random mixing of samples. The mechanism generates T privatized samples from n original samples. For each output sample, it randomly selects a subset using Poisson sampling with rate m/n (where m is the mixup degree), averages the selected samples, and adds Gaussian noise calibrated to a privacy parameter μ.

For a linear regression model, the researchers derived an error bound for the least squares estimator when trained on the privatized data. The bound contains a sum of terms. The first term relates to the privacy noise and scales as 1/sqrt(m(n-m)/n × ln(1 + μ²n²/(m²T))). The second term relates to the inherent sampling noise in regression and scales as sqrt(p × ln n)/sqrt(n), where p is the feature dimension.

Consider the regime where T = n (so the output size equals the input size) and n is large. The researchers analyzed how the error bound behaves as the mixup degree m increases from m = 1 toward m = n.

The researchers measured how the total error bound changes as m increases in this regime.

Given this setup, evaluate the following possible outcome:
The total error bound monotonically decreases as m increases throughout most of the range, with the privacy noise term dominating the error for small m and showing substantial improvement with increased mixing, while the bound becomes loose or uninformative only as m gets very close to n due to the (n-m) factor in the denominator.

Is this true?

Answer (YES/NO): NO